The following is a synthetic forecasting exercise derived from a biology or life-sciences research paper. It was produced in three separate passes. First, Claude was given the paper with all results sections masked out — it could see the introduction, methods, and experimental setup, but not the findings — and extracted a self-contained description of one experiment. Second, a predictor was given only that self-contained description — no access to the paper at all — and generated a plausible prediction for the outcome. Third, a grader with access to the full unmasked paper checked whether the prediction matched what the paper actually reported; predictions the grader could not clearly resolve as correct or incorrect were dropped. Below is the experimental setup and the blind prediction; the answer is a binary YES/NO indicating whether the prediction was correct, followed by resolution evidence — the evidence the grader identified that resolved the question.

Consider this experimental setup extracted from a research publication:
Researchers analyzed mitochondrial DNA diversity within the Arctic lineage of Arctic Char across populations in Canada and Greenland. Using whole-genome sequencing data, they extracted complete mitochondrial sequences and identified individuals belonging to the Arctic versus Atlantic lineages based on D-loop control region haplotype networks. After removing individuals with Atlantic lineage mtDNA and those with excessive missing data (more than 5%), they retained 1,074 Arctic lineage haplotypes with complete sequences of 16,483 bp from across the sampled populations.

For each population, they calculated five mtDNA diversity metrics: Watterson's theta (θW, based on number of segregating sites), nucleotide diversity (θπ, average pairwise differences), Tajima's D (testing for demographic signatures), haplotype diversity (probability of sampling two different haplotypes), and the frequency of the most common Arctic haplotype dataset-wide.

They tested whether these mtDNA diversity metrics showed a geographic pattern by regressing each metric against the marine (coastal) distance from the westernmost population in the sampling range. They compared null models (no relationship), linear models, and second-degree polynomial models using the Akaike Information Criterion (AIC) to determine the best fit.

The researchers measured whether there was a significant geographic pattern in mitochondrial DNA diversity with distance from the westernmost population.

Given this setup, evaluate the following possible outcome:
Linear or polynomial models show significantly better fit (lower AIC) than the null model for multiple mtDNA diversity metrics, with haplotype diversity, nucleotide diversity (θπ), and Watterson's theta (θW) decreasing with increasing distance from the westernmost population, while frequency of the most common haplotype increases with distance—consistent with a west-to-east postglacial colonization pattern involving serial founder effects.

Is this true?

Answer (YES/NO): NO